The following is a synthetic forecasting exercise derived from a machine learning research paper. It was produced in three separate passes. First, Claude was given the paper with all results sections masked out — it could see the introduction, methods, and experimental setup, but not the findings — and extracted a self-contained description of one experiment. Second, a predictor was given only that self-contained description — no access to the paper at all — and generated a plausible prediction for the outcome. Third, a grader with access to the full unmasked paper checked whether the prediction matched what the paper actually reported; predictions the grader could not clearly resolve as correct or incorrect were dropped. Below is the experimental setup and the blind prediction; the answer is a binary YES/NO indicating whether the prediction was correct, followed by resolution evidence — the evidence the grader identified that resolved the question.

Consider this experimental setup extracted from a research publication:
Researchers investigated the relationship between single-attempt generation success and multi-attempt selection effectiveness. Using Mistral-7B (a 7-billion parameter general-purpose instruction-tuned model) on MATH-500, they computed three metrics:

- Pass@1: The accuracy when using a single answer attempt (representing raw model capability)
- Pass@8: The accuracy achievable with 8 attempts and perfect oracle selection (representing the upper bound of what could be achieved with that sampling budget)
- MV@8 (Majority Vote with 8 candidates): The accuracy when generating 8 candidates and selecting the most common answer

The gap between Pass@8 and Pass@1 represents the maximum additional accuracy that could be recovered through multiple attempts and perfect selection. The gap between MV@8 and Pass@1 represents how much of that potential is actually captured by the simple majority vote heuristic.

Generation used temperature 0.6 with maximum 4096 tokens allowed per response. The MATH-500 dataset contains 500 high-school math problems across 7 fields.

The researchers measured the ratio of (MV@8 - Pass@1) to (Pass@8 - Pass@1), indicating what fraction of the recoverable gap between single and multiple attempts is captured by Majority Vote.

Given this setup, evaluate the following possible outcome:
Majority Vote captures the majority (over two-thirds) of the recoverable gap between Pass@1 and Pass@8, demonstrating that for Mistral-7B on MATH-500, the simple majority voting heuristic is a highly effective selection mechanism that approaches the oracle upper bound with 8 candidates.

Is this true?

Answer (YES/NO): NO